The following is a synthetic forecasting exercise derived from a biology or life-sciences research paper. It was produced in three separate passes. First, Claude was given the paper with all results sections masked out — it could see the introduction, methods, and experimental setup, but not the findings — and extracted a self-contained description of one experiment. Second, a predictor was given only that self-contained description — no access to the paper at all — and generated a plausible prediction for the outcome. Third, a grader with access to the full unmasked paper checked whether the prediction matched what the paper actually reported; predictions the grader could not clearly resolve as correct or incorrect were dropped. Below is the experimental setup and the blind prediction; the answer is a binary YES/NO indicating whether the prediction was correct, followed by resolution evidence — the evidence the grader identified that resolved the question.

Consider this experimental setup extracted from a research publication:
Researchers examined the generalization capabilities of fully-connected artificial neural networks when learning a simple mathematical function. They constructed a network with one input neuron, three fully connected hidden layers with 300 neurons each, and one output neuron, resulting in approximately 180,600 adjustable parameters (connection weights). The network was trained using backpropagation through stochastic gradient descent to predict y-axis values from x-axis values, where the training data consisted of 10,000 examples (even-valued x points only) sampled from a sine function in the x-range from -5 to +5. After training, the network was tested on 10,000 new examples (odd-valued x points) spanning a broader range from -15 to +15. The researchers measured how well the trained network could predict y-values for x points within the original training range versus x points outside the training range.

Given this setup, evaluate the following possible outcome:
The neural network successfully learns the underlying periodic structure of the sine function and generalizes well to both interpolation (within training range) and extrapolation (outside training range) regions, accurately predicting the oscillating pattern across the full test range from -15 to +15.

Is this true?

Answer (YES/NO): NO